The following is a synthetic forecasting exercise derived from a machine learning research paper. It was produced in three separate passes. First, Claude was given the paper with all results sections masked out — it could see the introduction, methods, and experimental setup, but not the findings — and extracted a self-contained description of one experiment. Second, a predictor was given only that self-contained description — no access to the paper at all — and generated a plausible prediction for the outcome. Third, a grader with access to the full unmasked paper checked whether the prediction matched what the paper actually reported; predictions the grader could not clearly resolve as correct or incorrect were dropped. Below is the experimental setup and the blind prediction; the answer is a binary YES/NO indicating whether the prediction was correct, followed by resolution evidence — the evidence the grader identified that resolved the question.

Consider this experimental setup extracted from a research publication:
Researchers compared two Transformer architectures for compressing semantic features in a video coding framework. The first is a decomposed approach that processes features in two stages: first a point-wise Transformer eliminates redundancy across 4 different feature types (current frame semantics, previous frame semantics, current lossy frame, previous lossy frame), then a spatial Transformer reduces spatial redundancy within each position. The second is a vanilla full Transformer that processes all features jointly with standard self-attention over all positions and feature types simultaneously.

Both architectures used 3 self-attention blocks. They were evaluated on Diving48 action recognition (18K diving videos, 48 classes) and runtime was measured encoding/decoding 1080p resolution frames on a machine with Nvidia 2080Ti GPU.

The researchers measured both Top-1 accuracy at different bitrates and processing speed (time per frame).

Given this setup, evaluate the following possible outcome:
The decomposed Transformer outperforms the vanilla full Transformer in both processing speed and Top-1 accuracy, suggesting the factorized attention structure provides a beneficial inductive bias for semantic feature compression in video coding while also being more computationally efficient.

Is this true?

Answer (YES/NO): YES